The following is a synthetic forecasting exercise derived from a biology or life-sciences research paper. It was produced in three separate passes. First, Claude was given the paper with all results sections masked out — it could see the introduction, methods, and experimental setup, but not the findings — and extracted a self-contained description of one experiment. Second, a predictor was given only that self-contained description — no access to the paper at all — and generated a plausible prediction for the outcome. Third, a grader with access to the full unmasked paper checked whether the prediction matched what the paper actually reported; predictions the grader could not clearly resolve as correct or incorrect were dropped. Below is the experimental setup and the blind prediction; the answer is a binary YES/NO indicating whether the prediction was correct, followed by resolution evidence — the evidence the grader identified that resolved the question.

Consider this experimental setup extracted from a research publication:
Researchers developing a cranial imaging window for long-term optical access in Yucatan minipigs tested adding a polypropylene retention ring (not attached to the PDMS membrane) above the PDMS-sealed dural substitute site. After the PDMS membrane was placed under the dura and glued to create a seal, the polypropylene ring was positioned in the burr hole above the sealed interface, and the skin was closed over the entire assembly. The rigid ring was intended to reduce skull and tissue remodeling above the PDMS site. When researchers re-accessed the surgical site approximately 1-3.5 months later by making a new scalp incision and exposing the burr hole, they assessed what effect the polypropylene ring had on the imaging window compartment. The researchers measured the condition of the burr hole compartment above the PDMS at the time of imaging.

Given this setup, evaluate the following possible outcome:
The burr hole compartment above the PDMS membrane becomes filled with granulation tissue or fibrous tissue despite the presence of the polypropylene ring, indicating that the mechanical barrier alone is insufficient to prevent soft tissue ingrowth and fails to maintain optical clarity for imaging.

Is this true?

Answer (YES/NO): NO